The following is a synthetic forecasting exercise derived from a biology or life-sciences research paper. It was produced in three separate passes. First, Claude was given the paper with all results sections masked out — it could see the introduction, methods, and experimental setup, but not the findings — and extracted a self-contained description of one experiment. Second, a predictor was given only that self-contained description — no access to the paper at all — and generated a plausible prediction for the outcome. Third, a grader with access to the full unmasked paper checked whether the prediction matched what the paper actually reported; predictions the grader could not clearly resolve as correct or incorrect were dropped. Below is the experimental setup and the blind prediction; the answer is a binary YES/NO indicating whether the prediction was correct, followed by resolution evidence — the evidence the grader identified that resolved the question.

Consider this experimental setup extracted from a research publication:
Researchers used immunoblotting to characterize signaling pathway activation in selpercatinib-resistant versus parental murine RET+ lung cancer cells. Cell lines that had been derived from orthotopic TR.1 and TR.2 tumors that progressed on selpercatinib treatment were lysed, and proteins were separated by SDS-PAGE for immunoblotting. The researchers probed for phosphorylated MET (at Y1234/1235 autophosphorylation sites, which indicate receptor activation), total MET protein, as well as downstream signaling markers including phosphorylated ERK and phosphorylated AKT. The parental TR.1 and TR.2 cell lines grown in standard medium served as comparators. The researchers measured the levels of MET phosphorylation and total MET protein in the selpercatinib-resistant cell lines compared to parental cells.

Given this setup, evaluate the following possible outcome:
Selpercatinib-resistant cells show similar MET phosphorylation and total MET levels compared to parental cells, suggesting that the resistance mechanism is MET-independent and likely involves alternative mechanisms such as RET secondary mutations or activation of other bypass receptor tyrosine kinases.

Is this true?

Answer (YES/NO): NO